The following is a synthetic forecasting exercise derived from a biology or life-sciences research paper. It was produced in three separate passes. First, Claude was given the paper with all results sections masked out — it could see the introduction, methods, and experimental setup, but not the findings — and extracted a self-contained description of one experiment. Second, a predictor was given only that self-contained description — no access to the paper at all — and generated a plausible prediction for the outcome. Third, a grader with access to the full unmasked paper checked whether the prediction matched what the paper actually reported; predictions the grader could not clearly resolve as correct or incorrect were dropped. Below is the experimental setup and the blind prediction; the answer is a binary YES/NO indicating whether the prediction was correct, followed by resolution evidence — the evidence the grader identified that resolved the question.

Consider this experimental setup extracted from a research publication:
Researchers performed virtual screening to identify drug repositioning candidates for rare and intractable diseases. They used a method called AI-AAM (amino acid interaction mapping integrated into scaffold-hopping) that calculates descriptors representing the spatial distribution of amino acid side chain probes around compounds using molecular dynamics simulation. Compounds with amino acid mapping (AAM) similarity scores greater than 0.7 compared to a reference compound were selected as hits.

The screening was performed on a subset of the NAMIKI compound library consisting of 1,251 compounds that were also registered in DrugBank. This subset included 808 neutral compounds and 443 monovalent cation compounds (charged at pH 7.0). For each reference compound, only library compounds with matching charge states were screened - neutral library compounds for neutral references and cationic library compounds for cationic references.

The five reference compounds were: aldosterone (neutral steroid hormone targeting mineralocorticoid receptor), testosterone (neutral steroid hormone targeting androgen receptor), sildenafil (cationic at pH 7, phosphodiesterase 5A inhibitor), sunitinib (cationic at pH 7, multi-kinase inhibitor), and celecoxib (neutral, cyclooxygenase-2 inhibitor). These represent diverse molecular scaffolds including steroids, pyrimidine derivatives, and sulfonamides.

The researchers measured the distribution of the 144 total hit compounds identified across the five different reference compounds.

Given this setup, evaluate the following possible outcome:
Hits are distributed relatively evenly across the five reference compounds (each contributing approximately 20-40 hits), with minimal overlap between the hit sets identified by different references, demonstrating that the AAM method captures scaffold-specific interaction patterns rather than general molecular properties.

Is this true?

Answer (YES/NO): NO